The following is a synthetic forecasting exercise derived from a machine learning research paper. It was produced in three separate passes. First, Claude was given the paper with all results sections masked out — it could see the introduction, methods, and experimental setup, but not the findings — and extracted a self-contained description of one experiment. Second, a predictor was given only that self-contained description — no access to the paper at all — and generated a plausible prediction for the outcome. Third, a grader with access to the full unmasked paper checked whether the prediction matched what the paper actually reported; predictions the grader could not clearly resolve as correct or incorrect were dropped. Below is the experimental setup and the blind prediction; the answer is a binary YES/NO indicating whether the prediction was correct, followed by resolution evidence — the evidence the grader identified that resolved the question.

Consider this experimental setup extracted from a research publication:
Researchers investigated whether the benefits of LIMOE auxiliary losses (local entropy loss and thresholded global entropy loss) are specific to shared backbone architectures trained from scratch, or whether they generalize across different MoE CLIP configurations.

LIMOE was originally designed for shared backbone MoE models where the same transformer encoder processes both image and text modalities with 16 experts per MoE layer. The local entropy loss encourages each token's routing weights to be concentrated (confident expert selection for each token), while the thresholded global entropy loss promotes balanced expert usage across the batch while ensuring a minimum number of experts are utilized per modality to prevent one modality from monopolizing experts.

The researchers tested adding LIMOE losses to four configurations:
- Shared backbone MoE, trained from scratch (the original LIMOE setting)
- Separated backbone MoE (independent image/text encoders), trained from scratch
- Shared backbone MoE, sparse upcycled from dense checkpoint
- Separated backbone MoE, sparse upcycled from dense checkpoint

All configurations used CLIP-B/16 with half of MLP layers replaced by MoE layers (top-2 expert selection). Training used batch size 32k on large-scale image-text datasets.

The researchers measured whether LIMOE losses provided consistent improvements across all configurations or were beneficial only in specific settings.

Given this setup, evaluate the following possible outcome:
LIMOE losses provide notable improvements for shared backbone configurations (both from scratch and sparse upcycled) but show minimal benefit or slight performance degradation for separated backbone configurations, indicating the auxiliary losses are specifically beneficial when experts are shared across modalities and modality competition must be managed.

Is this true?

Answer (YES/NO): NO